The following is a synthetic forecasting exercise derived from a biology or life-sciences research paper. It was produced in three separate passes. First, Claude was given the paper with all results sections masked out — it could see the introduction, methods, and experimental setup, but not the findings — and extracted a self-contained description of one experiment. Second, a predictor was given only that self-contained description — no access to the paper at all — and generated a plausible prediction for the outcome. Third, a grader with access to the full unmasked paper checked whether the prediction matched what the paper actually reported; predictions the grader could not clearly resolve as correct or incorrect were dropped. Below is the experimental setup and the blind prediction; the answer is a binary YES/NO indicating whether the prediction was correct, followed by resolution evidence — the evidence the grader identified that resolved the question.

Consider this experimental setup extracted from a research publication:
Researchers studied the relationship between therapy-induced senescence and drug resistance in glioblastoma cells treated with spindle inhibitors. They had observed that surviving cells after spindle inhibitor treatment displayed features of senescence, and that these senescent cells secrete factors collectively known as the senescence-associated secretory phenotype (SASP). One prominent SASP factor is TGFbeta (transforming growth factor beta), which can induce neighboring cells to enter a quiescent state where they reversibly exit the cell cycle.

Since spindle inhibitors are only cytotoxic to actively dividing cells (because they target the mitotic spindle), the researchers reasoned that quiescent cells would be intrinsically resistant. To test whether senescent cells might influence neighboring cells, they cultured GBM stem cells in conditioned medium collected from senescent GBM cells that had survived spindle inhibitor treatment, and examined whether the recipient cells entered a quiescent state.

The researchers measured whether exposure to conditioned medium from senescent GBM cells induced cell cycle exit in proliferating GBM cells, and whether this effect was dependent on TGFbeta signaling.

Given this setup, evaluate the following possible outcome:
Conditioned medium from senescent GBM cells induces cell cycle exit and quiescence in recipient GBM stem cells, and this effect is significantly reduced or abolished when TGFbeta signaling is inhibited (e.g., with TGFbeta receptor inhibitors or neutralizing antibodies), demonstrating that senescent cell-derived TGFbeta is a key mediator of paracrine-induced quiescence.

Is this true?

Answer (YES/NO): YES